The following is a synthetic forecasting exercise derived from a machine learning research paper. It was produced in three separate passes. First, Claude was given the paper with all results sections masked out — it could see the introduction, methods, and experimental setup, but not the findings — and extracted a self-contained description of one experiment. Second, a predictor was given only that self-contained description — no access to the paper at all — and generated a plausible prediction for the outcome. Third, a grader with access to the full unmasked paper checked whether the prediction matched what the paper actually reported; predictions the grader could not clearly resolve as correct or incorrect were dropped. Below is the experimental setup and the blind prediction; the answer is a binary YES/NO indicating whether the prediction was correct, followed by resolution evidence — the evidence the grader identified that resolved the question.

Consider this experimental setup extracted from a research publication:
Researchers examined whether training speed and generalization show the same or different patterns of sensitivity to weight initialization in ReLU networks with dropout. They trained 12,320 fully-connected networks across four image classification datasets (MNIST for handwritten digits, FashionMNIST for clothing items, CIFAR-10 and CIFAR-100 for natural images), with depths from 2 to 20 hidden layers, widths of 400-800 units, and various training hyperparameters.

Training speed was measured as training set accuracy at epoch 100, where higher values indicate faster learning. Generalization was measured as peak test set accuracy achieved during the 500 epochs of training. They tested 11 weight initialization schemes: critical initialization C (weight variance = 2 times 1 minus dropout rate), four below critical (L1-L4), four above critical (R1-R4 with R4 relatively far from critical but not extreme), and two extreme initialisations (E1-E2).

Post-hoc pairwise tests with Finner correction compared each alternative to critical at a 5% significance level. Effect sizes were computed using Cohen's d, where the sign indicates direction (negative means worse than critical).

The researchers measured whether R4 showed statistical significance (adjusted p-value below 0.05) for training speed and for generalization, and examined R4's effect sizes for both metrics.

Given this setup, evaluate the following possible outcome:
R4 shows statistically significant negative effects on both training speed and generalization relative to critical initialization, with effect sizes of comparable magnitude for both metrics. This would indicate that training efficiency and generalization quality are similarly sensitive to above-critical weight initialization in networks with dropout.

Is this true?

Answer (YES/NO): YES